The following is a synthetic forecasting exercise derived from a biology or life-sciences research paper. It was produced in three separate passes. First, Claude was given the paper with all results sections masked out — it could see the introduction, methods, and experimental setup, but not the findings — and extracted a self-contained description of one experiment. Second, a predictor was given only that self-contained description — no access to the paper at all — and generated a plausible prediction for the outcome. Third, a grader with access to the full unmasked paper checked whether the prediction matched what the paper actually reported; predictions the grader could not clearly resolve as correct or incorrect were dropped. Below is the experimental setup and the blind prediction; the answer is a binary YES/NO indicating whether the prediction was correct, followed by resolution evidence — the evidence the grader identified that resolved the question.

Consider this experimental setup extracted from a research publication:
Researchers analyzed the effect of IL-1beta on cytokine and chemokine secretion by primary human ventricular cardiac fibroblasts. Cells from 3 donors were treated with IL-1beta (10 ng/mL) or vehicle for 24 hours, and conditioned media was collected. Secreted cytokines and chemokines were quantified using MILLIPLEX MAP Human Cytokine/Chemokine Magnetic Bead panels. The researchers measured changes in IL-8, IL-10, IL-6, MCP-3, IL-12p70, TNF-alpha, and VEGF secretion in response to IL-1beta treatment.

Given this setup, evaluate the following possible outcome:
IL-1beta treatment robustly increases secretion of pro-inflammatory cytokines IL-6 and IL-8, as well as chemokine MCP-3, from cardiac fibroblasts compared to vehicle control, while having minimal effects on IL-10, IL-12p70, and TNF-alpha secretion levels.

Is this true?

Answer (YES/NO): NO